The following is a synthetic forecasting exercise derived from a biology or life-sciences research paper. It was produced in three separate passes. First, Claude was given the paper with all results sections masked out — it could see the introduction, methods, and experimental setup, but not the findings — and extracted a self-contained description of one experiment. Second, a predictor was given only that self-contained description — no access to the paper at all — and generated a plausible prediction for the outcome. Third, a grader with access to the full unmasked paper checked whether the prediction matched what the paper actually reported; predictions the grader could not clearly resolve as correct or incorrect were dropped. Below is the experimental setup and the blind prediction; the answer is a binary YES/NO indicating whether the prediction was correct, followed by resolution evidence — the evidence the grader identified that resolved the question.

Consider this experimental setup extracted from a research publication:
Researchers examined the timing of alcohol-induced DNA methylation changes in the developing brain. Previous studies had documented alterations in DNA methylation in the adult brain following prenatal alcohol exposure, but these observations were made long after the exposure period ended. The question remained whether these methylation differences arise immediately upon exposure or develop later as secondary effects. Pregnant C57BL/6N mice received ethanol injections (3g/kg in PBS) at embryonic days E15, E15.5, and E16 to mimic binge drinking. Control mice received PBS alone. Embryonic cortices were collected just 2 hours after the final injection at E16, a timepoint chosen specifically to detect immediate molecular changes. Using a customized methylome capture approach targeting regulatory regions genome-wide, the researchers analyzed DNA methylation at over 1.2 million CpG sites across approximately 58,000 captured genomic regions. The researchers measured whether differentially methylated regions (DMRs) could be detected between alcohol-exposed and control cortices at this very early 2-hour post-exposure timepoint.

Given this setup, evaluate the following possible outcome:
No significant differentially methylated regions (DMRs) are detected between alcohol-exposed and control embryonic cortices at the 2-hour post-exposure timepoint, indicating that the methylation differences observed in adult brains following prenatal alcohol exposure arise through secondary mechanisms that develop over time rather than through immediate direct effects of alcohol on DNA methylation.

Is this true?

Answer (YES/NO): NO